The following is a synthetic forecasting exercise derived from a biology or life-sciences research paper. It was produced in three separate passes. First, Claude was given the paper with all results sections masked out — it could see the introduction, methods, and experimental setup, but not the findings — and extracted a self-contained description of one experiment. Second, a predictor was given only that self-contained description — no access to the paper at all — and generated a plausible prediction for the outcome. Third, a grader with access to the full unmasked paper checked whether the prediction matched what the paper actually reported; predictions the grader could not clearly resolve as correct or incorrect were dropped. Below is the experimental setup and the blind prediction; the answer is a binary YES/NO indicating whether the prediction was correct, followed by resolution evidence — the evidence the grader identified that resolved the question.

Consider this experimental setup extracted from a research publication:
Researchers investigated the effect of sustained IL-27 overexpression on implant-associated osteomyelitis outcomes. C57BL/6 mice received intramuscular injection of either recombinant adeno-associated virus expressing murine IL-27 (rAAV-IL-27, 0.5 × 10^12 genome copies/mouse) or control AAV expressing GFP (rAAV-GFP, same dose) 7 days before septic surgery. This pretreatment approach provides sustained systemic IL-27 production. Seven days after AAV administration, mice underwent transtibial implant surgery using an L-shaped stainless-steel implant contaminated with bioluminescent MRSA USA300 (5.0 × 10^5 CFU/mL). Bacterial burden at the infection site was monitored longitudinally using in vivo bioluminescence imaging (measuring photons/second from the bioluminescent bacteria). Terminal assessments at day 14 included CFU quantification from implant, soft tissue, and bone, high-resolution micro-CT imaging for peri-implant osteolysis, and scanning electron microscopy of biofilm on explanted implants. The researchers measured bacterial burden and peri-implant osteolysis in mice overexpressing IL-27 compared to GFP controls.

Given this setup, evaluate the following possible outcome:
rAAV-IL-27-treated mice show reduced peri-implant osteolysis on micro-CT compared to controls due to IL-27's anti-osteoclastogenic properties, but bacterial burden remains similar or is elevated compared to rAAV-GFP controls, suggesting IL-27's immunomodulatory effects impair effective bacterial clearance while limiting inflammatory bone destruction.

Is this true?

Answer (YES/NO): NO